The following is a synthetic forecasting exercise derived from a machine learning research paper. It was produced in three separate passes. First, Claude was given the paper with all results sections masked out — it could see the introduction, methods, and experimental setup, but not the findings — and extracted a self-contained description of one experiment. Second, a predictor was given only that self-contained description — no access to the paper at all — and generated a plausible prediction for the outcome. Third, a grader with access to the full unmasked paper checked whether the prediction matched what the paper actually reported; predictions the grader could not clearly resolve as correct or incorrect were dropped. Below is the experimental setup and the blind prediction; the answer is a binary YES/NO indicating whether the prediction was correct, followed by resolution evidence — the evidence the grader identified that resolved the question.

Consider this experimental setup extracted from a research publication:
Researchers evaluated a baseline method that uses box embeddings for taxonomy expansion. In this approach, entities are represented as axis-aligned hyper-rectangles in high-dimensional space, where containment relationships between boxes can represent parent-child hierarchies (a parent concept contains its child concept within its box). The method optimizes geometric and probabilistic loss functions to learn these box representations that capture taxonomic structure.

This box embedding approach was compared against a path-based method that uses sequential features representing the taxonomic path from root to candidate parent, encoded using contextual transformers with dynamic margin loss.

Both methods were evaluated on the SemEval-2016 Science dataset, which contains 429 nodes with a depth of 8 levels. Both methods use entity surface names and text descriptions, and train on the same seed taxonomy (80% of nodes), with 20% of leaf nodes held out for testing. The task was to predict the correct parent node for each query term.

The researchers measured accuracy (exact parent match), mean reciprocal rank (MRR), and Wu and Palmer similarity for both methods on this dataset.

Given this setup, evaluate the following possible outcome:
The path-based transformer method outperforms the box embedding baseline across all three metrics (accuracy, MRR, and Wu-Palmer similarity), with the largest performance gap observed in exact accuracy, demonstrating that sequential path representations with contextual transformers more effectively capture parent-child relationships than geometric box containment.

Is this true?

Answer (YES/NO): YES